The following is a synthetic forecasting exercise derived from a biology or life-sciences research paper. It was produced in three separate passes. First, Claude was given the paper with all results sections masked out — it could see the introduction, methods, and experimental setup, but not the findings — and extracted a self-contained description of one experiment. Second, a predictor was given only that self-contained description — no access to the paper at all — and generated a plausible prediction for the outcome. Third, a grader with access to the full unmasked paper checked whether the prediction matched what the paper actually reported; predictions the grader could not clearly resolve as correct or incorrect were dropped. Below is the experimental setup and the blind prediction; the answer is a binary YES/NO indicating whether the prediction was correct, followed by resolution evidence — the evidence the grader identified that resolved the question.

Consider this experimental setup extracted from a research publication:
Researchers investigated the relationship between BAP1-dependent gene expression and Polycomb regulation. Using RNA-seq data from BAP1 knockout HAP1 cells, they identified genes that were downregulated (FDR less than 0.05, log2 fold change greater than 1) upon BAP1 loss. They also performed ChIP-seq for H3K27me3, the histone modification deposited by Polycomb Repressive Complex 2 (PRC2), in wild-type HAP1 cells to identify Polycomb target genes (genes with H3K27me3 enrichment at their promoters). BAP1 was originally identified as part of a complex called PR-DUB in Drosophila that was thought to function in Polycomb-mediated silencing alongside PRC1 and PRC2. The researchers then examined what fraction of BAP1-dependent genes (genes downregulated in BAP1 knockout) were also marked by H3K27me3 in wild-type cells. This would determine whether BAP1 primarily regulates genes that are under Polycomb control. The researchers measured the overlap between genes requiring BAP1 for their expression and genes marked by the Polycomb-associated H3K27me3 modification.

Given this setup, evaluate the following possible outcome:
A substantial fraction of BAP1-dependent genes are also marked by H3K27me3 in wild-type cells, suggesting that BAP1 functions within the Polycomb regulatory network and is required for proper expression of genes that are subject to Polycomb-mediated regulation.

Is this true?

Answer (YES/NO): NO